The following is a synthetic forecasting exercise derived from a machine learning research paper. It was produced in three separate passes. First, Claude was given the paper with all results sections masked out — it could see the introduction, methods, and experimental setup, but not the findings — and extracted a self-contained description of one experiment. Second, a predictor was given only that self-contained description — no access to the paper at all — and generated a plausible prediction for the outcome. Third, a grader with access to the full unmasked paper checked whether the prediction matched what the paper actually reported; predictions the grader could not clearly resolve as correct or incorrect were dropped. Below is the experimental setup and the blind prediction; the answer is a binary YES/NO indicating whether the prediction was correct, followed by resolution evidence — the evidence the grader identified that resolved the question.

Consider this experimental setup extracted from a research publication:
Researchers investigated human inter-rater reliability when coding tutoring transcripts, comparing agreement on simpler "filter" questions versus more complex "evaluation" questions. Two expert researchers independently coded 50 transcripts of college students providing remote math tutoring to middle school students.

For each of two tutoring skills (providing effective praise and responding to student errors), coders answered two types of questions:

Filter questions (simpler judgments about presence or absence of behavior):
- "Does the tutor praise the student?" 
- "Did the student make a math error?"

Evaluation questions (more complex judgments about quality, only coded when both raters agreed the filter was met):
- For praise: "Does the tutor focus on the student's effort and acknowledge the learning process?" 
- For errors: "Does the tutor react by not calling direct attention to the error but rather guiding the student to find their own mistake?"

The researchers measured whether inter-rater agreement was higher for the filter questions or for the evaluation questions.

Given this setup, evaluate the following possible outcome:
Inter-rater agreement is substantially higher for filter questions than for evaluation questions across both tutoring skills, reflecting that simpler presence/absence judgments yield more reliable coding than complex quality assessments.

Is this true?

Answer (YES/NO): YES